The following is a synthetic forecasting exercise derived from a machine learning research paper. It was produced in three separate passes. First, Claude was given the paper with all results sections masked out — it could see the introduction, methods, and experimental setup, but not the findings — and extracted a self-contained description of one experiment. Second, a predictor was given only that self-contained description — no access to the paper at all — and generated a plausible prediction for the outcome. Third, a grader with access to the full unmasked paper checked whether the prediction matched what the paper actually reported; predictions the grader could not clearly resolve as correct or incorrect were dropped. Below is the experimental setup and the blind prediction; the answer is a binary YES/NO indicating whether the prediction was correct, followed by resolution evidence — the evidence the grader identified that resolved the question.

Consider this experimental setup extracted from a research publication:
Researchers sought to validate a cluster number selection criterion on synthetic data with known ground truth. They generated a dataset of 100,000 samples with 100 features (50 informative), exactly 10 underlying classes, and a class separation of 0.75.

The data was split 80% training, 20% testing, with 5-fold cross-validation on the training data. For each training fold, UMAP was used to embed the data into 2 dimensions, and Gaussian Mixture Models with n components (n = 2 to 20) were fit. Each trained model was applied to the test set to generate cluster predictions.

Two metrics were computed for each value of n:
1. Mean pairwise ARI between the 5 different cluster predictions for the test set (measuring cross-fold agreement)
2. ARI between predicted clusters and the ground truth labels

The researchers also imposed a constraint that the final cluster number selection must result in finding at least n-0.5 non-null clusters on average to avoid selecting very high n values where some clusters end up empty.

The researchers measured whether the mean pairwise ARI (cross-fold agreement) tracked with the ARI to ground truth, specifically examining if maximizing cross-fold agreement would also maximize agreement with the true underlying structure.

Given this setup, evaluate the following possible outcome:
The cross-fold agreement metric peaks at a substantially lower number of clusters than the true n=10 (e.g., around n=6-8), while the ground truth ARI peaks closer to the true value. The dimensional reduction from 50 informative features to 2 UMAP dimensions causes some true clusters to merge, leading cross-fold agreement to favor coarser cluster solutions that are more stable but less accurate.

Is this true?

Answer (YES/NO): NO